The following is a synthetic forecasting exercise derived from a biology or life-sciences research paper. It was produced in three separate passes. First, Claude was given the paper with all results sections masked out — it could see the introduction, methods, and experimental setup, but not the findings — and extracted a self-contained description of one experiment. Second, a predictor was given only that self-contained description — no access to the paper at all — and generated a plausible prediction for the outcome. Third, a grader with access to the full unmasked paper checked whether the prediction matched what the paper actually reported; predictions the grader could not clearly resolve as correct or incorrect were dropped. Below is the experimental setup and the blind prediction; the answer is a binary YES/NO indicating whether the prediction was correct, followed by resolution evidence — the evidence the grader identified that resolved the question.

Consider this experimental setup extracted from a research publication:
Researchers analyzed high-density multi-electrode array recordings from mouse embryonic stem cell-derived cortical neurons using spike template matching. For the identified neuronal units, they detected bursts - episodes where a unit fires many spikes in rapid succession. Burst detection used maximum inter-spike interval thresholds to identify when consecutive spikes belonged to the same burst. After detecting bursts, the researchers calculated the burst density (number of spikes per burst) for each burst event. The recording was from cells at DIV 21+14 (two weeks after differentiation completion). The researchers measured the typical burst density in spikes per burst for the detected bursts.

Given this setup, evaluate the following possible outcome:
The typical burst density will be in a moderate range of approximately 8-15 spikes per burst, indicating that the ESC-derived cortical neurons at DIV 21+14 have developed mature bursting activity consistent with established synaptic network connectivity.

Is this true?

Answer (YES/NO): NO